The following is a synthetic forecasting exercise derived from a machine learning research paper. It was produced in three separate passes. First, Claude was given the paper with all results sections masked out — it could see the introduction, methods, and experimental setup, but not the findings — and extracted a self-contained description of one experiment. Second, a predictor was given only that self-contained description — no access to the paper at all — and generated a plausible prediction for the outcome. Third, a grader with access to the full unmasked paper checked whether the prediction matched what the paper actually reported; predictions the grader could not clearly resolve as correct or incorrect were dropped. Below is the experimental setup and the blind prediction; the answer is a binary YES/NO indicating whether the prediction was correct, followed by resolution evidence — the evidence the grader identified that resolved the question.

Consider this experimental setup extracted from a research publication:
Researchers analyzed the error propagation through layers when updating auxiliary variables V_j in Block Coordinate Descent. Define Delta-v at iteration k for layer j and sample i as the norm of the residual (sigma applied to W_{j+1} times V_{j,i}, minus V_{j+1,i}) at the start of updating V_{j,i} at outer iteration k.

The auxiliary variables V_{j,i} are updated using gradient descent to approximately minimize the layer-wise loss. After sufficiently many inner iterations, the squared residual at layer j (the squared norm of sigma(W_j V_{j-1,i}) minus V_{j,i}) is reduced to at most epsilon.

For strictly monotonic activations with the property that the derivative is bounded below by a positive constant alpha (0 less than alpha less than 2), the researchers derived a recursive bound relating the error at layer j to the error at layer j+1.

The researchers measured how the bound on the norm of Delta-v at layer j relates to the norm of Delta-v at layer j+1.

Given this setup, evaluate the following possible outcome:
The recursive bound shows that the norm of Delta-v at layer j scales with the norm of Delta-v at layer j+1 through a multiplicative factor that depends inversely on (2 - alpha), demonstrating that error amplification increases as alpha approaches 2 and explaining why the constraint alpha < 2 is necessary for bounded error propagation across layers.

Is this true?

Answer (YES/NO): NO